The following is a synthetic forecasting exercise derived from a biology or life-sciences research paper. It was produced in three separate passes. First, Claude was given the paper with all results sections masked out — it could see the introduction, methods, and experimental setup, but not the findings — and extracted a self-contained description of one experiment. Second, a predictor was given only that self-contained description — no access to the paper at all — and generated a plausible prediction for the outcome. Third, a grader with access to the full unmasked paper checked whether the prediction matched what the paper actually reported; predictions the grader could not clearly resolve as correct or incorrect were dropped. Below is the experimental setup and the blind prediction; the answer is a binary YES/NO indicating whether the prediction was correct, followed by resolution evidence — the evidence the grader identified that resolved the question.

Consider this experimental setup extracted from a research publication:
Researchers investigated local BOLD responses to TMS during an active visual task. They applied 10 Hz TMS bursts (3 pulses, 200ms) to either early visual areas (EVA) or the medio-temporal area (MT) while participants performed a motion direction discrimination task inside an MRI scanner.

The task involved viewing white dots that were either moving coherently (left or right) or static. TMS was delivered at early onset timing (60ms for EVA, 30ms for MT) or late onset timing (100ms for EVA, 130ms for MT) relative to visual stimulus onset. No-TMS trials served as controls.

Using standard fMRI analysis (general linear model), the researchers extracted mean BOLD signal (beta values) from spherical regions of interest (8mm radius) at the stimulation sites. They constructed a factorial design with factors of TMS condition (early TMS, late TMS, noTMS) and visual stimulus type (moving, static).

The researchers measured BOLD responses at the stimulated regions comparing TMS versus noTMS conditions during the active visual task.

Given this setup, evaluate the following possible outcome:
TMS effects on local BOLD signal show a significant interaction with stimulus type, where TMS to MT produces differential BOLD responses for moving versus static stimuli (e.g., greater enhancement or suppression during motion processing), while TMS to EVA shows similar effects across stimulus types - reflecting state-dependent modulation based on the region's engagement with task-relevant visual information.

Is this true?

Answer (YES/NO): NO